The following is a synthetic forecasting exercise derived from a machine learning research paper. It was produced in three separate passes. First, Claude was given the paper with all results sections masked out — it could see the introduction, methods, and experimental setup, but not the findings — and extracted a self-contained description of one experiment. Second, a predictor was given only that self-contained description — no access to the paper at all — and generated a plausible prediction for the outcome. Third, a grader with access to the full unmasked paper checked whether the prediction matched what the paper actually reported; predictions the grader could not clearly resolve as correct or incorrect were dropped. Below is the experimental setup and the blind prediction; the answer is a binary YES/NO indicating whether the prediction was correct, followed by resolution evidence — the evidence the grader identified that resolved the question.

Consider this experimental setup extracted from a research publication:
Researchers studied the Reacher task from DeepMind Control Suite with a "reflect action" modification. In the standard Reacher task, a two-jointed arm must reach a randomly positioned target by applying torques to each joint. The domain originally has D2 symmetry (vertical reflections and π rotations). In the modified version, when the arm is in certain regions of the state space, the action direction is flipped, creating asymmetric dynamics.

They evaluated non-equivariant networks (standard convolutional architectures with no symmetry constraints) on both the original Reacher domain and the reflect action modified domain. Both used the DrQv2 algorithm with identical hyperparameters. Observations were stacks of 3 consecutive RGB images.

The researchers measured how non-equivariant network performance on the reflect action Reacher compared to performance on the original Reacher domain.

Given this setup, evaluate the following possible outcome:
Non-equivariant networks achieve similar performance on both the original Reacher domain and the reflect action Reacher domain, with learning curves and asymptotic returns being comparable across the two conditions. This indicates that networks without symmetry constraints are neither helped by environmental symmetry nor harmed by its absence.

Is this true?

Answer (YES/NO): NO